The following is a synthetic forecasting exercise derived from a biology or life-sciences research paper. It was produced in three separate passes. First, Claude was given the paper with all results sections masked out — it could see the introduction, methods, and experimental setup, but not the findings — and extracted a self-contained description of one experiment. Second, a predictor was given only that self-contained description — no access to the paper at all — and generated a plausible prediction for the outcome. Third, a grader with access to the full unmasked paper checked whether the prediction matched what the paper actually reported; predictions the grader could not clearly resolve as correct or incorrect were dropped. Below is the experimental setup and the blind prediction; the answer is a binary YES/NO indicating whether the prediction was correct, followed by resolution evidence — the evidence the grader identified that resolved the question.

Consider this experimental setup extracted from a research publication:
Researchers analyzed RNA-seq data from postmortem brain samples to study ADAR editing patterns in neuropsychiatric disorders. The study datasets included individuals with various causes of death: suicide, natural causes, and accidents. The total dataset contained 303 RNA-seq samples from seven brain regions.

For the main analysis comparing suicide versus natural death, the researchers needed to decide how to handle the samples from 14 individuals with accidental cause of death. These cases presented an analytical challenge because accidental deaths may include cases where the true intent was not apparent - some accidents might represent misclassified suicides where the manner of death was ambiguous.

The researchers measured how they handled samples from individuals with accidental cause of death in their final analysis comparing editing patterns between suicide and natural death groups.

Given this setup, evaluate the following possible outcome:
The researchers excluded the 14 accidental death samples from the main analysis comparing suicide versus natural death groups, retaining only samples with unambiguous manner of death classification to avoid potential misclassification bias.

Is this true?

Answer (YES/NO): YES